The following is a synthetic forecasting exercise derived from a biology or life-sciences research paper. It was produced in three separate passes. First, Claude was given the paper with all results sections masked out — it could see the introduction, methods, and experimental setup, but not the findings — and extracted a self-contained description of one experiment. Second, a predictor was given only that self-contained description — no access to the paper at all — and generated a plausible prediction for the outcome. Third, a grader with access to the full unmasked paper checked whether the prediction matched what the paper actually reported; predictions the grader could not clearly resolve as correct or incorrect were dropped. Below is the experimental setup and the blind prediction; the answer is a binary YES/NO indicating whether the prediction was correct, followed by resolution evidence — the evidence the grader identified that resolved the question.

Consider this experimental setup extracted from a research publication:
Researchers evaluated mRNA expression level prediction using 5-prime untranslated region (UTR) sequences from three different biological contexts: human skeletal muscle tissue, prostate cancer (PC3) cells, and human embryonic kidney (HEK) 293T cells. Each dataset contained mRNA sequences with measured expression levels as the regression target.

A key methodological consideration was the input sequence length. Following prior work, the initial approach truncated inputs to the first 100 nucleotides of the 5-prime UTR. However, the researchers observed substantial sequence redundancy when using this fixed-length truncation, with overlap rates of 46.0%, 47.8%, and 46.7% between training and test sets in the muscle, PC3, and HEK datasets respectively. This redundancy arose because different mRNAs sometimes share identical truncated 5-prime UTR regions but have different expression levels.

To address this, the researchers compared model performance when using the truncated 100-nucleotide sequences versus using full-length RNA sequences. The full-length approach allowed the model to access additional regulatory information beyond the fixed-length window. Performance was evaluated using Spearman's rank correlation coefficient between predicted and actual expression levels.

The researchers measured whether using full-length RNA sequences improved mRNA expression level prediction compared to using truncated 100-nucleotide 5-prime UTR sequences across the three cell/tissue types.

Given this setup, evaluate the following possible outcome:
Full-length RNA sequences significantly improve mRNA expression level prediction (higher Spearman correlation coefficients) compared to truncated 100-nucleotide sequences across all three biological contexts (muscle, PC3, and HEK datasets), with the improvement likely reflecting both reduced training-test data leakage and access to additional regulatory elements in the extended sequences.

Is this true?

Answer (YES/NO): NO